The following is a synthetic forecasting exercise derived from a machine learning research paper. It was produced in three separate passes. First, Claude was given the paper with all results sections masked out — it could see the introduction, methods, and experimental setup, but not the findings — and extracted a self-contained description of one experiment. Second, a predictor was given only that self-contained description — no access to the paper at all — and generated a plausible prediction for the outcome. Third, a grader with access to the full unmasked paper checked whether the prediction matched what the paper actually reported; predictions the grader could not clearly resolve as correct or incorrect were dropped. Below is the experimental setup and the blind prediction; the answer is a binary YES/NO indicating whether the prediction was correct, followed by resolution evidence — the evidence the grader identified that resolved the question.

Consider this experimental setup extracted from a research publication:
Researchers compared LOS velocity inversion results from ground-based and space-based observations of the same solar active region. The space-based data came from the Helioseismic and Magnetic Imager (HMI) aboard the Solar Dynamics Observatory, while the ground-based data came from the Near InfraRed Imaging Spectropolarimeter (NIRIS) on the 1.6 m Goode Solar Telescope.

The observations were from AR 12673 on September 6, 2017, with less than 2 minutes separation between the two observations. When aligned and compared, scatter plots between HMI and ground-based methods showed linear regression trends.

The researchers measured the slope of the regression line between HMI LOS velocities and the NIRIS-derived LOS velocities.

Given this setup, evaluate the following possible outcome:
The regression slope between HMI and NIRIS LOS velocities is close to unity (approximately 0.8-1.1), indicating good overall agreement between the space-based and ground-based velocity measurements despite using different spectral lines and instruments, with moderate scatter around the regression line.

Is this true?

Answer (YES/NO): NO